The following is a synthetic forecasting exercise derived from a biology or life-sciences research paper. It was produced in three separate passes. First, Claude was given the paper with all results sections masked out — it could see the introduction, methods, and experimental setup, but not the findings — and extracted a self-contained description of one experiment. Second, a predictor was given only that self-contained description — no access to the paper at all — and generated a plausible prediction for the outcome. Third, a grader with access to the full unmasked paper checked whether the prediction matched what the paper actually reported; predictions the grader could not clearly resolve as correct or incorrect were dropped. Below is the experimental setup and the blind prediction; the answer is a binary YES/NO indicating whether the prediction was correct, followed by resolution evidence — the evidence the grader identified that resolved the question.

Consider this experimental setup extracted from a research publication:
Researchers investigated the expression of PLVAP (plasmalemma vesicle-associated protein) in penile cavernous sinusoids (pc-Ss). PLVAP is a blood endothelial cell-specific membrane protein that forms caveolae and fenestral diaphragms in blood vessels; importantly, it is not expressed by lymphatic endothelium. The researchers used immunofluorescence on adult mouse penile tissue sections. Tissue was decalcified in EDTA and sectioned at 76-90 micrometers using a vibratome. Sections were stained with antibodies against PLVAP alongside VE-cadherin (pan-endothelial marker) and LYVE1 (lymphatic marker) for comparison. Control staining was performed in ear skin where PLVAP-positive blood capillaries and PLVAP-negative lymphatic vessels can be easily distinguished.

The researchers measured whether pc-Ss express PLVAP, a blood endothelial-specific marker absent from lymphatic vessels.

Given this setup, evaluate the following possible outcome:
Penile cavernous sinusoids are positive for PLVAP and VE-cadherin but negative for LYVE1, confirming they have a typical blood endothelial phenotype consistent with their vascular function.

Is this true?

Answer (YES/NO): NO